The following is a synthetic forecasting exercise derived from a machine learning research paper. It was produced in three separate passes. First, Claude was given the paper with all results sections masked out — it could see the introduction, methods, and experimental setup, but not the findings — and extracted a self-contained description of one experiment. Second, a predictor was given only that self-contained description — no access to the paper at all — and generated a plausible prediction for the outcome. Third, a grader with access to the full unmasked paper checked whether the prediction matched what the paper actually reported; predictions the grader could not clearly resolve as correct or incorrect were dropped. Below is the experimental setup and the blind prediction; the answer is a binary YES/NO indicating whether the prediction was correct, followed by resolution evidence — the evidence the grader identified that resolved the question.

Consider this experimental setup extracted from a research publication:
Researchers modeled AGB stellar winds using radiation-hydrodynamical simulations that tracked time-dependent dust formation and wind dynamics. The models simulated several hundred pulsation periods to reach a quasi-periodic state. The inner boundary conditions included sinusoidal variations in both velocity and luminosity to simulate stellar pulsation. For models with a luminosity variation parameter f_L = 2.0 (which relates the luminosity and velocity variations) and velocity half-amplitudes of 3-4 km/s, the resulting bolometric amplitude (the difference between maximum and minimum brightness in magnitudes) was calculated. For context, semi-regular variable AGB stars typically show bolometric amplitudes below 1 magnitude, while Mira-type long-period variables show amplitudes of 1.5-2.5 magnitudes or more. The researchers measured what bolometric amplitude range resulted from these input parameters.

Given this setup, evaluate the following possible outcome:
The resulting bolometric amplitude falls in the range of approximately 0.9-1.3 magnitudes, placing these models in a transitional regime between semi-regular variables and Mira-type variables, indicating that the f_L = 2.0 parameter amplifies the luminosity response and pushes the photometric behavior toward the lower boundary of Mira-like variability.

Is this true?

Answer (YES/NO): NO